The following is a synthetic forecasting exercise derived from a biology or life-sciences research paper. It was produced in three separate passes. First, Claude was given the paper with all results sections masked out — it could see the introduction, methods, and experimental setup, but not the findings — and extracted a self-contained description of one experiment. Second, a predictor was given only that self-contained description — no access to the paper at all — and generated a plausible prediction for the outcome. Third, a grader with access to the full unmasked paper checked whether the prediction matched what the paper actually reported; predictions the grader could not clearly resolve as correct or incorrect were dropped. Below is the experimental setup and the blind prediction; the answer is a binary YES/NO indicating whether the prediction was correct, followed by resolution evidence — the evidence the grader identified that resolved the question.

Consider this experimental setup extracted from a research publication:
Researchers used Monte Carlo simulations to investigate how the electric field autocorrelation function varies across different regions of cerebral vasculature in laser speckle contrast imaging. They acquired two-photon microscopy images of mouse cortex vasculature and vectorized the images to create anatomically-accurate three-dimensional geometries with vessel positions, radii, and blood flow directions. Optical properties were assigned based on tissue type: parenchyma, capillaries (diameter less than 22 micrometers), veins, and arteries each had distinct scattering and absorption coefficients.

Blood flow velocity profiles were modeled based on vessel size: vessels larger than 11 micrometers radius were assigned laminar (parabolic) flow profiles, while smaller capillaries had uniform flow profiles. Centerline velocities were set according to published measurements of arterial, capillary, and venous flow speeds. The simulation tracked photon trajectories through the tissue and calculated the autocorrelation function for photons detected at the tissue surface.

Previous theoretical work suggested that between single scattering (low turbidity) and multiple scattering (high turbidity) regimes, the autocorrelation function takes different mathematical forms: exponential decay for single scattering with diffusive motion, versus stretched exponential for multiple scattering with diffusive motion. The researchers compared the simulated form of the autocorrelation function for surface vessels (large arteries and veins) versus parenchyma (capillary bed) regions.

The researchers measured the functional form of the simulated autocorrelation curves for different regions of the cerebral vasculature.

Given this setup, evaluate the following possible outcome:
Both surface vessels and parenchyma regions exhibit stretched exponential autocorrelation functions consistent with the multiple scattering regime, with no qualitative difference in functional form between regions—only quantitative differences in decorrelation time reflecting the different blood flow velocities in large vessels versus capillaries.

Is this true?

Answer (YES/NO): NO